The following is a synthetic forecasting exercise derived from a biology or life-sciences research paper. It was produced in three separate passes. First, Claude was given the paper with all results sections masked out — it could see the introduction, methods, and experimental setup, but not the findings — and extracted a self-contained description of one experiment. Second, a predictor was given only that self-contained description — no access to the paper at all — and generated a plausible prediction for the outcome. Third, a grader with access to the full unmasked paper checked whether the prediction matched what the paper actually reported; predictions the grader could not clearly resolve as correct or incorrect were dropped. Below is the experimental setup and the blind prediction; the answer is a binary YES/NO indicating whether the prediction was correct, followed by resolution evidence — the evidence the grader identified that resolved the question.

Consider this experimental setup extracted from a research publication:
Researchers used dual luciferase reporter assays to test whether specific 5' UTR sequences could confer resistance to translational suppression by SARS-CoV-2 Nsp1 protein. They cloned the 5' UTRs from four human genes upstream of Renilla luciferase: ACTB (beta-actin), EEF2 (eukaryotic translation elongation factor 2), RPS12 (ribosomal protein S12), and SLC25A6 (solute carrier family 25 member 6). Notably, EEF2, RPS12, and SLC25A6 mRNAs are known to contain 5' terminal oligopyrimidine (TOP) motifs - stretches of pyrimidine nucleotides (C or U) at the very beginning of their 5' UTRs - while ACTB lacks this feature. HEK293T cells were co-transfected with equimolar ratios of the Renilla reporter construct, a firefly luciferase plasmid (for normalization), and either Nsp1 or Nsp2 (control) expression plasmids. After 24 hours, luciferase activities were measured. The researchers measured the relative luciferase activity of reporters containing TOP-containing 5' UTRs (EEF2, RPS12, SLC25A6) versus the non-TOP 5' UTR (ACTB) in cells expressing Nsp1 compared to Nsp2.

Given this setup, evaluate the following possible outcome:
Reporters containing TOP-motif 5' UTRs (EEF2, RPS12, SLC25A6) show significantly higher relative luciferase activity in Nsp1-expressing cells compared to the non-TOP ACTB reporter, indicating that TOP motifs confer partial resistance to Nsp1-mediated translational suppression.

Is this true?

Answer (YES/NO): YES